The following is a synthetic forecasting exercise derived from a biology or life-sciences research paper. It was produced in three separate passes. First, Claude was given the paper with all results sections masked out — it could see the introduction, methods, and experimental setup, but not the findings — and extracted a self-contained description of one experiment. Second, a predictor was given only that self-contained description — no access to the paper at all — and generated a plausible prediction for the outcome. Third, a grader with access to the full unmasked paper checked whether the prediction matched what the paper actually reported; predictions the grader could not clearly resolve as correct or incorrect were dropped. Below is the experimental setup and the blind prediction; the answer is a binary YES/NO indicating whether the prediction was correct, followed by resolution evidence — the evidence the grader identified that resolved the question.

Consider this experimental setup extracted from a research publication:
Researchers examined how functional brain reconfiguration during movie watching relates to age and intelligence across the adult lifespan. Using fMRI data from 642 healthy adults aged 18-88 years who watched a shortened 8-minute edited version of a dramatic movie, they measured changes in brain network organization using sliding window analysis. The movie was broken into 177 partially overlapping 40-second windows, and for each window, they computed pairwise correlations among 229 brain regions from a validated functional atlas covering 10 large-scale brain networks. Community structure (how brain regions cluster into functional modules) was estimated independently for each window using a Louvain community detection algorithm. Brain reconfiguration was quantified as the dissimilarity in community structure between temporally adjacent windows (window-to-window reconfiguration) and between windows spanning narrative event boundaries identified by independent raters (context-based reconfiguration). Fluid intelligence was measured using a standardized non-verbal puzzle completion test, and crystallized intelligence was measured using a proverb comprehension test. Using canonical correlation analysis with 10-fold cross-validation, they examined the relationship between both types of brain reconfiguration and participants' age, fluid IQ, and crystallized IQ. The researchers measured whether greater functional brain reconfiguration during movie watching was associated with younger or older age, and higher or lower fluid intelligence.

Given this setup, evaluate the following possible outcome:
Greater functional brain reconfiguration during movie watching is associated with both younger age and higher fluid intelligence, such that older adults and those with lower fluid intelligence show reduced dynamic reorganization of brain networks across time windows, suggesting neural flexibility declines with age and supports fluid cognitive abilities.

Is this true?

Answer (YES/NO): NO